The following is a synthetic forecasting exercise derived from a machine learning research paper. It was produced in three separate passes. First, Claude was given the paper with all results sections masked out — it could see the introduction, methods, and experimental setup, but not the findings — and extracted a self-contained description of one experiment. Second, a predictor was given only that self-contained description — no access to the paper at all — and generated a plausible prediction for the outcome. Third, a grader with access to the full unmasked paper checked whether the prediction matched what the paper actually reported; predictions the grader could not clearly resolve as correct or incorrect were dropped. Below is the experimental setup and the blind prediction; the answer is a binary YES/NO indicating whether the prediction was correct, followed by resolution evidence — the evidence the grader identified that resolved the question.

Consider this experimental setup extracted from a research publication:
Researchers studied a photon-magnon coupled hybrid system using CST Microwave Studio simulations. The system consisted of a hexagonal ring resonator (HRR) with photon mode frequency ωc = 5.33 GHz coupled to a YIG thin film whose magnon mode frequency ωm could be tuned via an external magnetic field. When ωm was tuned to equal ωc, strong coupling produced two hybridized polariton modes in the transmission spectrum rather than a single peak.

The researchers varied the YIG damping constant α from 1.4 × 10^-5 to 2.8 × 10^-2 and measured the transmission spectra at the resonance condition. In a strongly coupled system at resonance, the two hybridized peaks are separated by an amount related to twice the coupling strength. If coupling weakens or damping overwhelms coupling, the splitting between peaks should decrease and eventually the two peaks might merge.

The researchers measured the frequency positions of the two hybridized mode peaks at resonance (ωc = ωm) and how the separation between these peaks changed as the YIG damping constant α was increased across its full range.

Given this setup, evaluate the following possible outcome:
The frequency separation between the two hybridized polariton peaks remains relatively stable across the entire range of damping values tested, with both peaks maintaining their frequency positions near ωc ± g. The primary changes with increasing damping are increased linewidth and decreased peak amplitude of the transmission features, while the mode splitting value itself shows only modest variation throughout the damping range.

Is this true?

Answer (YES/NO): NO